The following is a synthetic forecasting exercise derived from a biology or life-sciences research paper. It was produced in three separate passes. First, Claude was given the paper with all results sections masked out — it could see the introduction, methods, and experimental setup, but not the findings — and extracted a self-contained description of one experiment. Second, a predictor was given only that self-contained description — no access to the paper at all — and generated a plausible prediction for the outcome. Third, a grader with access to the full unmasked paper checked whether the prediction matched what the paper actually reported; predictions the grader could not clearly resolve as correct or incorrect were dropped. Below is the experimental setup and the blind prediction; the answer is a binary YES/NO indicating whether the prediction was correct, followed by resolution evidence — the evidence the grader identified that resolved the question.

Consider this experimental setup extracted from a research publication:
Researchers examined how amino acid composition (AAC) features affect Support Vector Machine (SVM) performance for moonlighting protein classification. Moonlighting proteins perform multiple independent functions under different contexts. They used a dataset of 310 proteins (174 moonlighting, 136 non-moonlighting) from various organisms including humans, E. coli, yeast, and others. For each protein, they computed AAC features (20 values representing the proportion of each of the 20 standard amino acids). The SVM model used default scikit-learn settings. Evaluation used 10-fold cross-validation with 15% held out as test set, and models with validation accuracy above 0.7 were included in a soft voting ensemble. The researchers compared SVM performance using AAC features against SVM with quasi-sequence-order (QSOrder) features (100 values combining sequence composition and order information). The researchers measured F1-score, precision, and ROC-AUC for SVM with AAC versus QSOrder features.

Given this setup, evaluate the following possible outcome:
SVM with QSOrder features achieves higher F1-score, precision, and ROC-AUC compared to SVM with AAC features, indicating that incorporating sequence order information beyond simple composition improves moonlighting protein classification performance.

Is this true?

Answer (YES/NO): NO